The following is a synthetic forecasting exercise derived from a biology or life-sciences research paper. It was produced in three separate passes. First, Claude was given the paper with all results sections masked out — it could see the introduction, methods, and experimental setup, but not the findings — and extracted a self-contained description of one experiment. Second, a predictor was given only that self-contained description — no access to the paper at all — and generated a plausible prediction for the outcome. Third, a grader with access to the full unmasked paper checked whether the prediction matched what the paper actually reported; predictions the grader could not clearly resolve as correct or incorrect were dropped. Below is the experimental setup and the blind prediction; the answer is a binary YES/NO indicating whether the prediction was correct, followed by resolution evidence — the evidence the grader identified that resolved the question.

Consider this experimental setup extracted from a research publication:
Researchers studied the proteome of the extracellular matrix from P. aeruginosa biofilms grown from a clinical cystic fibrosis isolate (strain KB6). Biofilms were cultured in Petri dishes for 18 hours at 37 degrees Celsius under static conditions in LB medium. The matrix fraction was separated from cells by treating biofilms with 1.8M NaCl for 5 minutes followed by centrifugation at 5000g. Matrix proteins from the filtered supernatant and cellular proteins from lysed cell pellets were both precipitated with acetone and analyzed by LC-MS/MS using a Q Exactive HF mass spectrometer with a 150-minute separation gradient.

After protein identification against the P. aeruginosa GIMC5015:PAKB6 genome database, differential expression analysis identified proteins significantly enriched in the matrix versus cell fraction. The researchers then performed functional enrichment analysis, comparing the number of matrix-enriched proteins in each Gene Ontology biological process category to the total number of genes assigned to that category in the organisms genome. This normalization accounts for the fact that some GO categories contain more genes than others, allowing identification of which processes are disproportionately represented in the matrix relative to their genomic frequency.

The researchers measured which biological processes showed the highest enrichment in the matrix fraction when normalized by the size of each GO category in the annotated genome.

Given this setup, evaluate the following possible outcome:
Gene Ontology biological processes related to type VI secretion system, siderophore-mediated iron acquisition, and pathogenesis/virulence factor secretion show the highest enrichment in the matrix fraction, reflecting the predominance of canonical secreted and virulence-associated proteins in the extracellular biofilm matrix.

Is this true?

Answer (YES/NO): NO